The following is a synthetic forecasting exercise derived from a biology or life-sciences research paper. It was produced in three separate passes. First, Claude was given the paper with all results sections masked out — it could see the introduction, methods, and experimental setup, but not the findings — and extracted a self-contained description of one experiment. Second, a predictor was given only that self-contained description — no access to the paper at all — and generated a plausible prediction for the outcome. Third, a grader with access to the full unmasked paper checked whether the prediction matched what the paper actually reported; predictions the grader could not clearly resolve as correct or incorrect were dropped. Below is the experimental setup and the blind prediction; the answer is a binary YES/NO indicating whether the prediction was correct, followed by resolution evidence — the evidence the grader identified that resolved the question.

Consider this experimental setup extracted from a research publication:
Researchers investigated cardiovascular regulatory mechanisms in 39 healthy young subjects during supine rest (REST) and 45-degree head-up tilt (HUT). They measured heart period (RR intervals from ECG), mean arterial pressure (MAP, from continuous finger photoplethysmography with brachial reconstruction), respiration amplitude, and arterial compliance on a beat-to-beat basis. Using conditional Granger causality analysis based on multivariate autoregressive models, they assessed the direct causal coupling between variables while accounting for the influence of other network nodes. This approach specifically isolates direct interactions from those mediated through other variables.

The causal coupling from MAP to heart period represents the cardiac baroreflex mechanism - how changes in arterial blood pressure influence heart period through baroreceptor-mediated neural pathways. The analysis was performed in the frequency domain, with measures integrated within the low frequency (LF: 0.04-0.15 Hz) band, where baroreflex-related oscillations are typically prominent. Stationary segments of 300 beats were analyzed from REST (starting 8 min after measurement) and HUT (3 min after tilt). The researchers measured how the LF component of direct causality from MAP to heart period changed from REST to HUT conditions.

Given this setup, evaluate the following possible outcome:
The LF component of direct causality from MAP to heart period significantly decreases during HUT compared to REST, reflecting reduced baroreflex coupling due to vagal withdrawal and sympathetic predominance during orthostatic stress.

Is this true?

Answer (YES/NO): NO